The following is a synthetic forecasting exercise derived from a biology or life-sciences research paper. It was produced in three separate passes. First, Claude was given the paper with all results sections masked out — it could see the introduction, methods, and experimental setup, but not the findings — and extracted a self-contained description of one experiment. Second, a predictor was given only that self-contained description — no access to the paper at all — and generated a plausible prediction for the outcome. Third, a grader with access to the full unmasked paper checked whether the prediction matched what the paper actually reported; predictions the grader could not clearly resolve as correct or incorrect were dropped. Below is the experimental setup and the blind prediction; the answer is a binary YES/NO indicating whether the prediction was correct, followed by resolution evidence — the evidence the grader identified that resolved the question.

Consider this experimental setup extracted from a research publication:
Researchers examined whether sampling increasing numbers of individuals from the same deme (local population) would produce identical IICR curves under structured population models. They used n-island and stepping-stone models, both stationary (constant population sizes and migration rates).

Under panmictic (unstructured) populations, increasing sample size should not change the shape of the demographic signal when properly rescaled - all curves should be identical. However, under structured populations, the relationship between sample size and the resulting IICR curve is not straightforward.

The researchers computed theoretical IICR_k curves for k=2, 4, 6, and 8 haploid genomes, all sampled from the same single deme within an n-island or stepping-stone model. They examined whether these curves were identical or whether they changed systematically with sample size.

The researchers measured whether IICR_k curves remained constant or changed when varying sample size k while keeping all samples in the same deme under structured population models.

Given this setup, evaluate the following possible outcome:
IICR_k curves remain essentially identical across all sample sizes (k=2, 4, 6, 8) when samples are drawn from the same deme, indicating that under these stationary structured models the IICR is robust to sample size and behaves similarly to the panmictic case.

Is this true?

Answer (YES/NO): NO